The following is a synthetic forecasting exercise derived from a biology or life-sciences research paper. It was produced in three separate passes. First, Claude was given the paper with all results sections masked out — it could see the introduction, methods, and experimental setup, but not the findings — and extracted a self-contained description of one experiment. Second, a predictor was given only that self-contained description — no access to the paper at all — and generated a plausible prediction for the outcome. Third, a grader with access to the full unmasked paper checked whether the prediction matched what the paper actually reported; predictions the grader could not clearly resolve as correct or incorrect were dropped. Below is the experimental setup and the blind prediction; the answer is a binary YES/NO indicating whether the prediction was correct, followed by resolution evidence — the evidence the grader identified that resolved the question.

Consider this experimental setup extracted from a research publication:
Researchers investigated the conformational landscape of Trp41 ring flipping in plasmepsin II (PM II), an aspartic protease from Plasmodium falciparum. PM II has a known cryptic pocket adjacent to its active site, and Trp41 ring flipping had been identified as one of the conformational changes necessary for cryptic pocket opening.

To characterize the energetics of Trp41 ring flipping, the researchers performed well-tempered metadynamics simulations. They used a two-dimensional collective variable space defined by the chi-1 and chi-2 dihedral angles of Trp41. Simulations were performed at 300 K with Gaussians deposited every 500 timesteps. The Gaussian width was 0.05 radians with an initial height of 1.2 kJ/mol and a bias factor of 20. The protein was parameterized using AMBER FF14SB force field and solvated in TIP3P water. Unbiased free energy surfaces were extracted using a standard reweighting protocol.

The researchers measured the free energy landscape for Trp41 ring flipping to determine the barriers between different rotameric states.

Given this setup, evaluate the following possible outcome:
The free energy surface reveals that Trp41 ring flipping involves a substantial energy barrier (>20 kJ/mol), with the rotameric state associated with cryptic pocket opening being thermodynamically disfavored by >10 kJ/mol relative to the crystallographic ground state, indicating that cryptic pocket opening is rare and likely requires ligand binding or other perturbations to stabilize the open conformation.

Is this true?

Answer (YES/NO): NO